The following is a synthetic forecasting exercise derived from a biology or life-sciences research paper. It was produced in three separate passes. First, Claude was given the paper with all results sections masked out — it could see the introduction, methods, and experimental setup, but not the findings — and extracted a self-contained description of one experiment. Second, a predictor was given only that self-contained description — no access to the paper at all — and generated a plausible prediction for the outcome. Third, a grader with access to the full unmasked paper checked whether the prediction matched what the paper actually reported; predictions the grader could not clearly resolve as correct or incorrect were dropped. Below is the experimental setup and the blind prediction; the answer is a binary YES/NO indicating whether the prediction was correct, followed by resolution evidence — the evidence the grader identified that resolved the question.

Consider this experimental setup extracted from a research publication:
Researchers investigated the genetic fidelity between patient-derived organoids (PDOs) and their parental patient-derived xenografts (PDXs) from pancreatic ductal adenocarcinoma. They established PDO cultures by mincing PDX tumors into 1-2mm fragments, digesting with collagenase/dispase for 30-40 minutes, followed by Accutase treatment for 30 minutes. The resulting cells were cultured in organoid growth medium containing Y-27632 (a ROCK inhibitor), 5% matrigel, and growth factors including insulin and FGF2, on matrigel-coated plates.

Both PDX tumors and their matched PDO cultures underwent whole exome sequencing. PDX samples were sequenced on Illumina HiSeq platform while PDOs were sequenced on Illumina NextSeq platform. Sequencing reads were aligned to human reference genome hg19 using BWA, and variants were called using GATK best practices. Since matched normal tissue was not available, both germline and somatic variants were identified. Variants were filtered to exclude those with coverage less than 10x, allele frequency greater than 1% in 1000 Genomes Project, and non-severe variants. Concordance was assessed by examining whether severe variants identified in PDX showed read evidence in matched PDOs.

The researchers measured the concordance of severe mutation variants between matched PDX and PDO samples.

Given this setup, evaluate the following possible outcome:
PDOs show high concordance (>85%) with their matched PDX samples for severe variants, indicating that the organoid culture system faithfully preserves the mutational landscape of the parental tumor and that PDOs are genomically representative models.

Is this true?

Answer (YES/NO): YES